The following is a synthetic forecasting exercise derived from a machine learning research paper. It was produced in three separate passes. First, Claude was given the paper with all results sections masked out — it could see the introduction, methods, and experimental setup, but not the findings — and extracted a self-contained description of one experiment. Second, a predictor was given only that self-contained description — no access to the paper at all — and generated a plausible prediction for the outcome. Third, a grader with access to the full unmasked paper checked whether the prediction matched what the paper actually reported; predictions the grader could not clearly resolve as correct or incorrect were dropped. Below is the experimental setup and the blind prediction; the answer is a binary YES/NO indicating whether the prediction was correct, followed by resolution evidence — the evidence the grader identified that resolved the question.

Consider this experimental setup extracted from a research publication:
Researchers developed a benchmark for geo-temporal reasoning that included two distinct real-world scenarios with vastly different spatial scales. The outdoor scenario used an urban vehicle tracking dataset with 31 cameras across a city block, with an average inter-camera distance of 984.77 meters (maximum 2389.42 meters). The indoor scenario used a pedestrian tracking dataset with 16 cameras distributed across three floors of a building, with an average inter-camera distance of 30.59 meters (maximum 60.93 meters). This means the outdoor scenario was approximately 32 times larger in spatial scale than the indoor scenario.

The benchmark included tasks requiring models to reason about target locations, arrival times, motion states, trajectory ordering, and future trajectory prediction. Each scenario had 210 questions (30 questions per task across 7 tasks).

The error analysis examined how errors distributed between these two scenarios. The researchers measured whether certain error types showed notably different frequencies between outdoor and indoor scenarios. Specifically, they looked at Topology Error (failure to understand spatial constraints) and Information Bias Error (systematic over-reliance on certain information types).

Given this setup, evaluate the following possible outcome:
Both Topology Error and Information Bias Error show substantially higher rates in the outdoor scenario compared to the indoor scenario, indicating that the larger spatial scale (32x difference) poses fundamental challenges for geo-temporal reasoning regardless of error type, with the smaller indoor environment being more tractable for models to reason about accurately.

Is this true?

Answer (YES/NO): NO